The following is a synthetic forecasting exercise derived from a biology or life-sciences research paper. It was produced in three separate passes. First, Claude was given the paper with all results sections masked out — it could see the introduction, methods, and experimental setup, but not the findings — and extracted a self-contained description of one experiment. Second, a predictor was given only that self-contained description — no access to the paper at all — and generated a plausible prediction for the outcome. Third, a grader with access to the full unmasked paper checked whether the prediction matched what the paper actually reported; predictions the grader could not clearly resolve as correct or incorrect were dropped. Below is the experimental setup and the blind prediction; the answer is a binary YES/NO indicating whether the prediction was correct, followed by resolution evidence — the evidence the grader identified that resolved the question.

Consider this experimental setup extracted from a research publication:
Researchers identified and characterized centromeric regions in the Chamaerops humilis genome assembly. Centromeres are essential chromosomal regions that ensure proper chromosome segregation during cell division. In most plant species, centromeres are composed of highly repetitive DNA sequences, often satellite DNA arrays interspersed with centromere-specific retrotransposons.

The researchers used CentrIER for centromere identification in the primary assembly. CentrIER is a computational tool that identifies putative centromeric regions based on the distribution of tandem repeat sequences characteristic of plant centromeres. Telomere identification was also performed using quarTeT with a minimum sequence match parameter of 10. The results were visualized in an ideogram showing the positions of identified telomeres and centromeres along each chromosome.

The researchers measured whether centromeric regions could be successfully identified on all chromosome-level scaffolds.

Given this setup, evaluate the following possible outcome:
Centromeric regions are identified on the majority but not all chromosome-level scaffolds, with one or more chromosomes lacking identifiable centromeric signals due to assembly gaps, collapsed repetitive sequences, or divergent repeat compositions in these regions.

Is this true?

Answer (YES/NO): YES